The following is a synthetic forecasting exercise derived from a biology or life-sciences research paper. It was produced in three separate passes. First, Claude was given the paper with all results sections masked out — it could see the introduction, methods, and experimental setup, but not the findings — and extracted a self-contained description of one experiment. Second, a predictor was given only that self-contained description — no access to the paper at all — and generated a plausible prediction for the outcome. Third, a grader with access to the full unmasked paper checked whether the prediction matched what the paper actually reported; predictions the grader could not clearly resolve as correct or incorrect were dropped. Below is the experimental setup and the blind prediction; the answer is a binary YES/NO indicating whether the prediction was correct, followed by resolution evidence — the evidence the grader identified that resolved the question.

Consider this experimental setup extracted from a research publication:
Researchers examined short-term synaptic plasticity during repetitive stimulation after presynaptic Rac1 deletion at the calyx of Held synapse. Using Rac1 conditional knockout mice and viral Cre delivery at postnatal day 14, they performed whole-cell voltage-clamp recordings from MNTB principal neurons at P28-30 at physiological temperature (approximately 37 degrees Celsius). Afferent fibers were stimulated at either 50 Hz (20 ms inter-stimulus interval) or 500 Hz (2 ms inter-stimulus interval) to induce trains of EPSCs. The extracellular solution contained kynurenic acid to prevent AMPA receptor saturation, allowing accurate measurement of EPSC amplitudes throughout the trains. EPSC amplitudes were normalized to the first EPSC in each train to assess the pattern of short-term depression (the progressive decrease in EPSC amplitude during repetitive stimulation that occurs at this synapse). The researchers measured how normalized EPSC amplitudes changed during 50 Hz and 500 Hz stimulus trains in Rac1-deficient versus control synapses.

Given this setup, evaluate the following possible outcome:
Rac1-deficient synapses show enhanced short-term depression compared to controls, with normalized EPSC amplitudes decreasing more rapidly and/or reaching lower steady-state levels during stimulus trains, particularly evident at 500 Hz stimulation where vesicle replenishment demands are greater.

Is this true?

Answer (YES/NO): YES